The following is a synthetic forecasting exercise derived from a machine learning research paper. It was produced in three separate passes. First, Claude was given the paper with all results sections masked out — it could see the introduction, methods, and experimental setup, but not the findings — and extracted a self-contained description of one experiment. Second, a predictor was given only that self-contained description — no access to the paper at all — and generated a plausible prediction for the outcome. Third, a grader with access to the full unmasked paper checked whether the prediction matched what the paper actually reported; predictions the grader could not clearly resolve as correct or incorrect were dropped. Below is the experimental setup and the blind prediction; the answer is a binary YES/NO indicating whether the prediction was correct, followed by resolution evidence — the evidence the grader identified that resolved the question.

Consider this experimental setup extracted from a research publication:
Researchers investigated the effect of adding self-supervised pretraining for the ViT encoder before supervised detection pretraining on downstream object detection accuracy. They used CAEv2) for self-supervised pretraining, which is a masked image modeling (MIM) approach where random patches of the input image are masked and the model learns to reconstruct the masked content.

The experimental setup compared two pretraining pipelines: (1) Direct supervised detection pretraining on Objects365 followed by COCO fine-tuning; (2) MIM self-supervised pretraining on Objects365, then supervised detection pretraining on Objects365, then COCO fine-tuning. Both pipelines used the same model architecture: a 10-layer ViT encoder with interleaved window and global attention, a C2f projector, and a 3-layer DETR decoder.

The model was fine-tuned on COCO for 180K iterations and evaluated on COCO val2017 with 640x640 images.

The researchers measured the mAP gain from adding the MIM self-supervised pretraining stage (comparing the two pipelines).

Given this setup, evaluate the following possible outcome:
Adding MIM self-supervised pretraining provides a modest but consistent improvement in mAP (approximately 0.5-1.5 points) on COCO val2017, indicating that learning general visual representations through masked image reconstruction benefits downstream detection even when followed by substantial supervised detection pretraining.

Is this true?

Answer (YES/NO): YES